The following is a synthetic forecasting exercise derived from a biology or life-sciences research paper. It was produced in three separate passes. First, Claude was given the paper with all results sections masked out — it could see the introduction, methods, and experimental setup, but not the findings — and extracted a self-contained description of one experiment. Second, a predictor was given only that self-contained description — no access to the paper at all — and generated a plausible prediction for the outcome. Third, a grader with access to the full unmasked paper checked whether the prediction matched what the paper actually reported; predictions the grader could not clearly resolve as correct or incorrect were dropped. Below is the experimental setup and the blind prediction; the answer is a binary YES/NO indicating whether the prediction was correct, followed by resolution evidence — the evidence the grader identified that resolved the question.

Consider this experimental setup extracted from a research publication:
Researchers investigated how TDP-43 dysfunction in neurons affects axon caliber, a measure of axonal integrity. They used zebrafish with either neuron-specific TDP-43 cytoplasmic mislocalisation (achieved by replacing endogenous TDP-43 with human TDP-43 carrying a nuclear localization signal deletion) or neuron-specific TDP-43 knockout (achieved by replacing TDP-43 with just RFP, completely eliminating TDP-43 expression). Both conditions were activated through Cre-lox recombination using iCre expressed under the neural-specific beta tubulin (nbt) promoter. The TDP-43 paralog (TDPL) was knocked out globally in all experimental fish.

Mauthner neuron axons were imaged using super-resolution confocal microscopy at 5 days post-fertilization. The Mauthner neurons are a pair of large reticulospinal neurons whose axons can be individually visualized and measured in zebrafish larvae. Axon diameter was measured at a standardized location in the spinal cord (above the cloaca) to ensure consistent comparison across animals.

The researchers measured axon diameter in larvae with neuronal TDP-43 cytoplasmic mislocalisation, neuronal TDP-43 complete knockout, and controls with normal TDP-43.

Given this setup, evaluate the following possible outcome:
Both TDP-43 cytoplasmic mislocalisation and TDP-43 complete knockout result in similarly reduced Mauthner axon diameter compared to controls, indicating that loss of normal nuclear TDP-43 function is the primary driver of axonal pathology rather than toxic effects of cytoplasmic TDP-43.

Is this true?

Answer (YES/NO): NO